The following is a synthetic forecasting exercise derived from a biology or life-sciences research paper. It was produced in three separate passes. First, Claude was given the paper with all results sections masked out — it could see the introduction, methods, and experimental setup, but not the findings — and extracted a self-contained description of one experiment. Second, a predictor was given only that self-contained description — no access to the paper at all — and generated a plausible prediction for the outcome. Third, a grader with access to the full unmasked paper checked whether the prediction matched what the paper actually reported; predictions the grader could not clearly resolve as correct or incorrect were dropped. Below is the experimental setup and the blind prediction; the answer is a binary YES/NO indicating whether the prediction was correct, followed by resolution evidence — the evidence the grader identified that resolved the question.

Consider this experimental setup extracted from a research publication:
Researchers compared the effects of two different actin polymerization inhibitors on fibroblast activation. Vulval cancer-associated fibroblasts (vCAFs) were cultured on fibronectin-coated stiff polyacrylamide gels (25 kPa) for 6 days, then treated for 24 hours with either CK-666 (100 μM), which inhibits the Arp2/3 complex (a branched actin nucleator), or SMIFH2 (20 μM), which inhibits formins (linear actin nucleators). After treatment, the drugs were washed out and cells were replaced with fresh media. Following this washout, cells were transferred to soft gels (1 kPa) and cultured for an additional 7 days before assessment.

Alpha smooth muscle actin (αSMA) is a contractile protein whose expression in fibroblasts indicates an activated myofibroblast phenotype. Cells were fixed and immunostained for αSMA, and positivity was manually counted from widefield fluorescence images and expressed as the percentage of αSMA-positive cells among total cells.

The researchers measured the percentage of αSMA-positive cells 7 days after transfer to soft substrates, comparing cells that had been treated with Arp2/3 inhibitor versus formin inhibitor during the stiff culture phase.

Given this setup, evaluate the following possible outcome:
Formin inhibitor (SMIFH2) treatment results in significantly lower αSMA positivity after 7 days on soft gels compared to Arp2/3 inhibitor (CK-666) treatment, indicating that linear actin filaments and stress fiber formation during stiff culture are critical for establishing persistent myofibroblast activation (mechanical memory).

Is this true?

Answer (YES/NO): YES